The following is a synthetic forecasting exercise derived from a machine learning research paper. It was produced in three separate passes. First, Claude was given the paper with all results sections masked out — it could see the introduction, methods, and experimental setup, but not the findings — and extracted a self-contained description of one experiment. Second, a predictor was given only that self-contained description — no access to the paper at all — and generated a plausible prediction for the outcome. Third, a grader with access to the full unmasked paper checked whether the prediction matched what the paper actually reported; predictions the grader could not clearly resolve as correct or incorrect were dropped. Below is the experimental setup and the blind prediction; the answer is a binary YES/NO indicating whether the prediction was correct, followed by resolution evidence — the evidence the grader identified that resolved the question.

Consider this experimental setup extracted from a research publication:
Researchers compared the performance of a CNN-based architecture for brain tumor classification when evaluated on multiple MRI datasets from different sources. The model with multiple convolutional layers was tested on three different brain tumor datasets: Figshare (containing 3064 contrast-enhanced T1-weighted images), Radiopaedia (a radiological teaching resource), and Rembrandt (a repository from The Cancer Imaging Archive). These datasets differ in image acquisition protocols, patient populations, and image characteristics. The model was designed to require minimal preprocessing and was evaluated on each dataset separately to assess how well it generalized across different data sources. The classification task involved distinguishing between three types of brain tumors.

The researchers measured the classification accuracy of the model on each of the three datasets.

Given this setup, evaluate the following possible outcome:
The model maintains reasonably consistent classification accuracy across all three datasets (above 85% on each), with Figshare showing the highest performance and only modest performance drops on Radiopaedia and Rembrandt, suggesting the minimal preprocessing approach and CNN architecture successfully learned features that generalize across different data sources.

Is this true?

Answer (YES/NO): NO